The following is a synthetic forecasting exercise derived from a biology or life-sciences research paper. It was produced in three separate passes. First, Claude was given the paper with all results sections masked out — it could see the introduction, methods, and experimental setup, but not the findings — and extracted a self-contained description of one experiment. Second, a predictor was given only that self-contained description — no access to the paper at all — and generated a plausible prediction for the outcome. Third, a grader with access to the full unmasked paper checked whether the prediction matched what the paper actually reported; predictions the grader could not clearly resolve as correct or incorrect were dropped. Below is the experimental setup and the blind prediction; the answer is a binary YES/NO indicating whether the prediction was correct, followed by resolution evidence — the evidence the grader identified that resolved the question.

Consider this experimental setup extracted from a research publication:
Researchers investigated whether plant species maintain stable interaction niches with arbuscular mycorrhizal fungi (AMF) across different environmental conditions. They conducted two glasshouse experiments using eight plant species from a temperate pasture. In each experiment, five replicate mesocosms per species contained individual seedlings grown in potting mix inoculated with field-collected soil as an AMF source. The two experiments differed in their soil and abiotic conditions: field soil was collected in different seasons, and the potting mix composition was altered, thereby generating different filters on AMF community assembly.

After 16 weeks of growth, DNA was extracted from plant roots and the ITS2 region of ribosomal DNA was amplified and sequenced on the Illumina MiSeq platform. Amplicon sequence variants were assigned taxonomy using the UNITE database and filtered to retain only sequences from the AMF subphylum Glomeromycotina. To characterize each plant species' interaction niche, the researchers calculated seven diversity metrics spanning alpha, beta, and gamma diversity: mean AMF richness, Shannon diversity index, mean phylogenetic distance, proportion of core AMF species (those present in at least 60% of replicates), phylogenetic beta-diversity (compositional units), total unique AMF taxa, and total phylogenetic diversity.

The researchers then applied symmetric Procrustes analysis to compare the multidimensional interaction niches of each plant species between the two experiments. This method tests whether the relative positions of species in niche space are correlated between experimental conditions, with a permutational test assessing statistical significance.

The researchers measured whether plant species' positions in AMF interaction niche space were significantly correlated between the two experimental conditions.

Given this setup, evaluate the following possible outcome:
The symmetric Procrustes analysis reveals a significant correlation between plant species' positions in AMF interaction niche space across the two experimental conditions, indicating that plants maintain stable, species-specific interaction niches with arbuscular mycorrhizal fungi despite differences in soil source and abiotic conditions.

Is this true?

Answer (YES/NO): YES